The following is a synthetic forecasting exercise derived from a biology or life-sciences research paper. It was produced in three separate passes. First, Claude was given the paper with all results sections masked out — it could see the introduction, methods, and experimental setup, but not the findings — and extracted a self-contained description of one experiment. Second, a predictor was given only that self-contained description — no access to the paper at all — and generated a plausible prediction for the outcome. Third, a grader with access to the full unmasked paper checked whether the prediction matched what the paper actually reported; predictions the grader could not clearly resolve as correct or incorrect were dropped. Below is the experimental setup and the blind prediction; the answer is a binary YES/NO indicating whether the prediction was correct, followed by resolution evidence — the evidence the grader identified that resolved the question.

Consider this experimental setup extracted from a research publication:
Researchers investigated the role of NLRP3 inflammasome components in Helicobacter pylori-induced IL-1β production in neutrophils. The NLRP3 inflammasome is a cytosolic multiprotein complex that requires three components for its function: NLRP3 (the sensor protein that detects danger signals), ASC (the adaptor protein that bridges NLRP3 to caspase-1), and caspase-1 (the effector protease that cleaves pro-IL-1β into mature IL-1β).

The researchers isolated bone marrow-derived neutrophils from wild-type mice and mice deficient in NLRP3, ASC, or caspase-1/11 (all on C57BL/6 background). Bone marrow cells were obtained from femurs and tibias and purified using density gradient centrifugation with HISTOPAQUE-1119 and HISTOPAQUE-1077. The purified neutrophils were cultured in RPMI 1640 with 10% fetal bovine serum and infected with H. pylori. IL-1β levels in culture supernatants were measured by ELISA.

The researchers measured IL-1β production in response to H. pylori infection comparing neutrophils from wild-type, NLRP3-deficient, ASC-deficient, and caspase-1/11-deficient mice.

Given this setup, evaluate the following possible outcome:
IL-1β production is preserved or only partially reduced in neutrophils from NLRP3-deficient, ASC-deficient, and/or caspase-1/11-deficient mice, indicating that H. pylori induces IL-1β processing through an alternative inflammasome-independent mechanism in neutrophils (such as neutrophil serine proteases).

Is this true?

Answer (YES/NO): NO